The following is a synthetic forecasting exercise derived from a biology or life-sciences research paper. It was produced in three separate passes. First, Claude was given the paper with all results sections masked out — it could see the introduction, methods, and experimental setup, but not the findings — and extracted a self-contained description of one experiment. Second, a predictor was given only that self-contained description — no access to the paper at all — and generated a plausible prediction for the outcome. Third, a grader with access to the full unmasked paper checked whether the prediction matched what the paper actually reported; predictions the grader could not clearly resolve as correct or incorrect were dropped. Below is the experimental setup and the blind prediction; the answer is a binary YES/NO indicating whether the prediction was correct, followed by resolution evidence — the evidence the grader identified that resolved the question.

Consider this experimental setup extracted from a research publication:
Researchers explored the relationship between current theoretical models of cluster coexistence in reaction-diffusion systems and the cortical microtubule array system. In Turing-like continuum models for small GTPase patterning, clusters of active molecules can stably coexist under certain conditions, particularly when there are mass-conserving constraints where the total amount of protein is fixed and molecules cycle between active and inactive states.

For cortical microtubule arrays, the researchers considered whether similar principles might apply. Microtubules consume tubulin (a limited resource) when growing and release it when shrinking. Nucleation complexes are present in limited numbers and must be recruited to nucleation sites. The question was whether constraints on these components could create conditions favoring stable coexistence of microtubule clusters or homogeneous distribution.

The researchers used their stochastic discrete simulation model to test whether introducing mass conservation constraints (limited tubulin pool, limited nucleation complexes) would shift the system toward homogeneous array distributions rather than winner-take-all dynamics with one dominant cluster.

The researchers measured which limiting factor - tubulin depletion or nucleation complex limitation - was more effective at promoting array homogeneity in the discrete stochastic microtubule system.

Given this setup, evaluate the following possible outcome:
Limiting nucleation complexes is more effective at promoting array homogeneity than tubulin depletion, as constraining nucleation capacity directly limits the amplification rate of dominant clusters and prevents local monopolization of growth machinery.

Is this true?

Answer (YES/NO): YES